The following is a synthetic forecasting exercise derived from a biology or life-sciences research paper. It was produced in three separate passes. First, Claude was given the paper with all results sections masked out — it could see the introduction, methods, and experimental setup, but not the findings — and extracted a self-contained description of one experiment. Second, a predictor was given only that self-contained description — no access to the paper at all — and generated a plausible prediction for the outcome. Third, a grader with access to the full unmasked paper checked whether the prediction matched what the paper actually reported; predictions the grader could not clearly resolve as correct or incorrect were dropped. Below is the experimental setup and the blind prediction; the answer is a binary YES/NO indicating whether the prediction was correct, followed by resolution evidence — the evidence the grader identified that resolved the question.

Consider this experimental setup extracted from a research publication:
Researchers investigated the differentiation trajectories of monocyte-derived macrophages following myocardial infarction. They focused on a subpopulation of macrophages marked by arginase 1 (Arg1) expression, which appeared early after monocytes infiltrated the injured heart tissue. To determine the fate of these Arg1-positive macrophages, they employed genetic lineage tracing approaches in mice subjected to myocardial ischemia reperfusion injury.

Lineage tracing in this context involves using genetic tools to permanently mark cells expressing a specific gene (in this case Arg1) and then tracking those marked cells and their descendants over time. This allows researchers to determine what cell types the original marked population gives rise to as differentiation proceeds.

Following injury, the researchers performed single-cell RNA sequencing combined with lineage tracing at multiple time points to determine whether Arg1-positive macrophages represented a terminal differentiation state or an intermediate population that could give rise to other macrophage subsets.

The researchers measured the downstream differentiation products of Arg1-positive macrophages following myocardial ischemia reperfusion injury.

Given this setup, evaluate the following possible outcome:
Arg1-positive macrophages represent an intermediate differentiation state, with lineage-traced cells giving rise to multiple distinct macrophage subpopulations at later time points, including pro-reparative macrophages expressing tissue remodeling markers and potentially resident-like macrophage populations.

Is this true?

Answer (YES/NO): YES